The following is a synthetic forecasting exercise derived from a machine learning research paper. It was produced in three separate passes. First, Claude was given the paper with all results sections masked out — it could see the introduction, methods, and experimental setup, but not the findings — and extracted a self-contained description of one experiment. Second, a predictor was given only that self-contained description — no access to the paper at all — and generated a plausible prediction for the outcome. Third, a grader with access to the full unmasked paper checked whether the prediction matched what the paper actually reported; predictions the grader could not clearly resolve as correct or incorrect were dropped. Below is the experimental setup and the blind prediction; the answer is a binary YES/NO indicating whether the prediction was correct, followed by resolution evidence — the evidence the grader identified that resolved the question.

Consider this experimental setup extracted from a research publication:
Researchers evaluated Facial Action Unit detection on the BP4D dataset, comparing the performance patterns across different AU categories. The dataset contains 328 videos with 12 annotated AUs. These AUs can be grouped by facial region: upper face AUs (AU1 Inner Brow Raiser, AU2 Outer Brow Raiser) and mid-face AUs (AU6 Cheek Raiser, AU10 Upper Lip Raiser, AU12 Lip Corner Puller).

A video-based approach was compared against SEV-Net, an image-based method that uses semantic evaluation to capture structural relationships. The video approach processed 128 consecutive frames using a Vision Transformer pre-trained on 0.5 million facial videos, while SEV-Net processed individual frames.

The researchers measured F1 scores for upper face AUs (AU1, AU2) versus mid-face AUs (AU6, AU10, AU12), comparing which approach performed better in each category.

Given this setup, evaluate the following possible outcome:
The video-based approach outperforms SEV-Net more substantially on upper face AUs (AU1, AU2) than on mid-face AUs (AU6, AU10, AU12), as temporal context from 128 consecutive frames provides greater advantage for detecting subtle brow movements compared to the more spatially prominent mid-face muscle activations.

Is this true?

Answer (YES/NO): NO